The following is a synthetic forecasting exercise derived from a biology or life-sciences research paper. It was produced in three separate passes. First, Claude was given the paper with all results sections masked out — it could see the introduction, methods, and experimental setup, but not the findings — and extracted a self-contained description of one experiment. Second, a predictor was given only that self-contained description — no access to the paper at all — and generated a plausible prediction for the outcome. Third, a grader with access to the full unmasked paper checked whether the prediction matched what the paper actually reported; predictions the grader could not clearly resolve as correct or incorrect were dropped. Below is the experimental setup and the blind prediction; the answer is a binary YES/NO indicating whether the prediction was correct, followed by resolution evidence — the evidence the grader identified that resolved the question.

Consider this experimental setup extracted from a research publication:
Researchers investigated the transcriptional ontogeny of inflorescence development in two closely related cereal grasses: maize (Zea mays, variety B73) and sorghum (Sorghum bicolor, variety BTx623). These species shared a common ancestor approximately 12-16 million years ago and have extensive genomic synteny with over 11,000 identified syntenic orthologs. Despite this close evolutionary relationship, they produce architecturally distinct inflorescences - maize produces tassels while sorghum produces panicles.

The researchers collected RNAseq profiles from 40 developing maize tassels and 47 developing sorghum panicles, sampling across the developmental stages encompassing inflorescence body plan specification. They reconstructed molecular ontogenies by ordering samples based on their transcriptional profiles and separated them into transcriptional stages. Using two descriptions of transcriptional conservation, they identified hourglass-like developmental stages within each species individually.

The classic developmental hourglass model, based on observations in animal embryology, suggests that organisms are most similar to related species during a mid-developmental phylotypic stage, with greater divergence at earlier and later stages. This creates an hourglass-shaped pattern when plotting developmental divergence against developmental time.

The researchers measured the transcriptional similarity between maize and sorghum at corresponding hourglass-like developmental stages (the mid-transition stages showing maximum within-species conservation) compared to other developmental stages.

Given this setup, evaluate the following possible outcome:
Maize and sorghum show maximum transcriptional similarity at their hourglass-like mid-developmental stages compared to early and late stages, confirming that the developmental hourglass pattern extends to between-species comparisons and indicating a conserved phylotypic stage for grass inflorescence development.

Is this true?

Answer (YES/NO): NO